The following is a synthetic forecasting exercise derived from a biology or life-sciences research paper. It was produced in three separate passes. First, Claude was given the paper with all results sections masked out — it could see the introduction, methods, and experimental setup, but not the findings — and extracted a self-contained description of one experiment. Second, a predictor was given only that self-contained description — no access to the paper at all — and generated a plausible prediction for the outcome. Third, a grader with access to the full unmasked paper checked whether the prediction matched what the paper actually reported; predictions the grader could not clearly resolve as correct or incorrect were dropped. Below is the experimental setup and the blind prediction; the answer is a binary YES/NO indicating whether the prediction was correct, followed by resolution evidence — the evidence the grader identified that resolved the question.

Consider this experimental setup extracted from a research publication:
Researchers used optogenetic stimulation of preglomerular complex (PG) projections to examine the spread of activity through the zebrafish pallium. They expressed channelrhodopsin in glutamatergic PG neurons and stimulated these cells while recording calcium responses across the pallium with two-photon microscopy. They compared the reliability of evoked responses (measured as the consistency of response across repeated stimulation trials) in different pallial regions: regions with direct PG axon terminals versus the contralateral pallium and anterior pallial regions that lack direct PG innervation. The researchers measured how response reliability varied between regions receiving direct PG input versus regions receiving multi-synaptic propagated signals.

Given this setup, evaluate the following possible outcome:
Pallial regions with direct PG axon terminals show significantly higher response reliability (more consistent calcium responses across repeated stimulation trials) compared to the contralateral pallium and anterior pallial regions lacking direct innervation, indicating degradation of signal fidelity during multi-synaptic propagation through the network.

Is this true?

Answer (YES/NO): YES